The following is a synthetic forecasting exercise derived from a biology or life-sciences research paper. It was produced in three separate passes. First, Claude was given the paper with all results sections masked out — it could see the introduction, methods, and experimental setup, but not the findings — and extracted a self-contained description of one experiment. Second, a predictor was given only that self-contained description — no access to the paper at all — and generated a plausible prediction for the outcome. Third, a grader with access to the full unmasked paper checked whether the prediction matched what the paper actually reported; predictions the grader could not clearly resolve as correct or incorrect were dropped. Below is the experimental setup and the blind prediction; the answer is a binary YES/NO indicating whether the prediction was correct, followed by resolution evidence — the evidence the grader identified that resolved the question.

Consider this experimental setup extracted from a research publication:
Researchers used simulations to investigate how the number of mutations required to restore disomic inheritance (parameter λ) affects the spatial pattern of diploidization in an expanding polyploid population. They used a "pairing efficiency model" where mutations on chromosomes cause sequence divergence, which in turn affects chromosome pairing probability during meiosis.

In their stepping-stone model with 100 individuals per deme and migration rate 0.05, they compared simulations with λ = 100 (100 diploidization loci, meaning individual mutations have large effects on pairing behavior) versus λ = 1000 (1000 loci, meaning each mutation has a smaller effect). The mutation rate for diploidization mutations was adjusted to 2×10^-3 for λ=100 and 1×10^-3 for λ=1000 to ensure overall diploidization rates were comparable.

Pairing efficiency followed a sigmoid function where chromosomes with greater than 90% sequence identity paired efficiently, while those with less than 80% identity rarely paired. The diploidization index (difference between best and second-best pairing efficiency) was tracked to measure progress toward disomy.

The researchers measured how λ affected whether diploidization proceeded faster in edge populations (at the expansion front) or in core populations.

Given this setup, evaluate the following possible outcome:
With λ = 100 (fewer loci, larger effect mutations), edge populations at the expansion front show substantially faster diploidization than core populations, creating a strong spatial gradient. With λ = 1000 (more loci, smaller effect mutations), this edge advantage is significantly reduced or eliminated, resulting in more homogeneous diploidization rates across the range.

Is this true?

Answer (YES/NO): NO